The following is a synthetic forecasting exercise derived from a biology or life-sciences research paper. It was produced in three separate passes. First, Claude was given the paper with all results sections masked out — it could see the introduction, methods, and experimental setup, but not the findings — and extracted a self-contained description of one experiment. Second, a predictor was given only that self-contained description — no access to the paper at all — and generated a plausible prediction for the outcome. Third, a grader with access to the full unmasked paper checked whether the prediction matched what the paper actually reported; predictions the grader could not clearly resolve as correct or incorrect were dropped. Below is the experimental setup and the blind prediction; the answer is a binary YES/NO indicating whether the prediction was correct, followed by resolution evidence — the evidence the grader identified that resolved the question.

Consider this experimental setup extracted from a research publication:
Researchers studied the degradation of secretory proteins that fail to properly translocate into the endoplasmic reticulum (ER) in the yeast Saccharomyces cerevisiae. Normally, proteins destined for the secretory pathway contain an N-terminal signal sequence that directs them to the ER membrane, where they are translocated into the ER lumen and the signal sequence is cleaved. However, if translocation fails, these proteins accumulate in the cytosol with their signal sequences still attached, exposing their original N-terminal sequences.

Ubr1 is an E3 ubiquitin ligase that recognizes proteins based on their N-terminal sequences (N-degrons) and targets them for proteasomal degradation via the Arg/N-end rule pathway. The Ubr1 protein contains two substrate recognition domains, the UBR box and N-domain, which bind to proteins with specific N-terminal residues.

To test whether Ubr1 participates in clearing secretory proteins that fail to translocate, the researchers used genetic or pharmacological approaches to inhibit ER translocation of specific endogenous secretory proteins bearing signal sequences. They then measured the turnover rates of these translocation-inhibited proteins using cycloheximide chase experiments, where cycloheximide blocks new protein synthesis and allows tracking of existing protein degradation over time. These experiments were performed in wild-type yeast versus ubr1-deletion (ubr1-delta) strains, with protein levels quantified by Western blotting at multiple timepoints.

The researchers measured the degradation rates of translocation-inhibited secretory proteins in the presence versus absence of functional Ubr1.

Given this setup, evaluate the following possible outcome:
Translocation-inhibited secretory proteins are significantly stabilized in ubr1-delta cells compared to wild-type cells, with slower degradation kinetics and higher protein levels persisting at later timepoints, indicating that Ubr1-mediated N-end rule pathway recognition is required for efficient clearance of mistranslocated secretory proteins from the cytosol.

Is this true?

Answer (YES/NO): YES